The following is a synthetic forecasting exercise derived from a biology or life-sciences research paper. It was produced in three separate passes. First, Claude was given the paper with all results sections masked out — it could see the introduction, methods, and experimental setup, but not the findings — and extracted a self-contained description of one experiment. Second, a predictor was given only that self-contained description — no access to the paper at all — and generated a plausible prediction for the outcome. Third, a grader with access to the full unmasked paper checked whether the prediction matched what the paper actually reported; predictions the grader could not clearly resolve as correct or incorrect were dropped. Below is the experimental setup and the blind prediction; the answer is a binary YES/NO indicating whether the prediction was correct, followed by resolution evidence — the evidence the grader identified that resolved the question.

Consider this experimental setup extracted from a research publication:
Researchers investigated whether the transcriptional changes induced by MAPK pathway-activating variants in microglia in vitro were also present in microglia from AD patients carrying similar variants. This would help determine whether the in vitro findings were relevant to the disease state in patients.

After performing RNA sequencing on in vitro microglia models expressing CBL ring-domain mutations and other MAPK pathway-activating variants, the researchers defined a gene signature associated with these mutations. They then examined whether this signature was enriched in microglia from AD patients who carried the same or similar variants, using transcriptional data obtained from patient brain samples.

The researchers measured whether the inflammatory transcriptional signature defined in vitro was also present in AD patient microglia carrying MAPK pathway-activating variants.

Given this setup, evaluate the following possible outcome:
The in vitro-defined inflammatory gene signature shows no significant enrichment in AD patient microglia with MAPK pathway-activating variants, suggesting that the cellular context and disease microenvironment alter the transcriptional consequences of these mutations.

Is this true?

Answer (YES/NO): NO